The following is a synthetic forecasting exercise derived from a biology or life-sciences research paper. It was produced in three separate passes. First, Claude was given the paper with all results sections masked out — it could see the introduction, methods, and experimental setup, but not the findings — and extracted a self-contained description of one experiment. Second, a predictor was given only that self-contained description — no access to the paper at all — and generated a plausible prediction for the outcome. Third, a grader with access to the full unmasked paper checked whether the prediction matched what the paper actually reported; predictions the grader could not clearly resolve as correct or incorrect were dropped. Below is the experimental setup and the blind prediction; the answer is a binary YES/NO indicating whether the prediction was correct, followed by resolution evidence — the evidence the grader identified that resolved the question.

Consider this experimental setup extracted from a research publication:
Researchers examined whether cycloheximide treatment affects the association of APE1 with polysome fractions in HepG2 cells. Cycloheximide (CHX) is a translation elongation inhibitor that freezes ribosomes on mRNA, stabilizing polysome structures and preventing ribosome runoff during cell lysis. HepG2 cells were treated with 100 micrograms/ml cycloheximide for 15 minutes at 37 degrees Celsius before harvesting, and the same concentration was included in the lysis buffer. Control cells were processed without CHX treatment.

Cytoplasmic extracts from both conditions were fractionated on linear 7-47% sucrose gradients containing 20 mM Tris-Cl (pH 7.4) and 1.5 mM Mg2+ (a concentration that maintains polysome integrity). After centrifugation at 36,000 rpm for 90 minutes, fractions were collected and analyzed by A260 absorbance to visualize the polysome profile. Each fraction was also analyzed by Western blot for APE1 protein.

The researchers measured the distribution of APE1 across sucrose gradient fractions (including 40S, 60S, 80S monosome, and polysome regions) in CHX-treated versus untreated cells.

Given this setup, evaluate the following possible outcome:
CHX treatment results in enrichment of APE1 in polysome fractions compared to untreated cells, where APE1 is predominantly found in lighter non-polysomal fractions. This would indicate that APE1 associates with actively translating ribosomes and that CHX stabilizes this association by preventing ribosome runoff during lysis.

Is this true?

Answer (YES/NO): YES